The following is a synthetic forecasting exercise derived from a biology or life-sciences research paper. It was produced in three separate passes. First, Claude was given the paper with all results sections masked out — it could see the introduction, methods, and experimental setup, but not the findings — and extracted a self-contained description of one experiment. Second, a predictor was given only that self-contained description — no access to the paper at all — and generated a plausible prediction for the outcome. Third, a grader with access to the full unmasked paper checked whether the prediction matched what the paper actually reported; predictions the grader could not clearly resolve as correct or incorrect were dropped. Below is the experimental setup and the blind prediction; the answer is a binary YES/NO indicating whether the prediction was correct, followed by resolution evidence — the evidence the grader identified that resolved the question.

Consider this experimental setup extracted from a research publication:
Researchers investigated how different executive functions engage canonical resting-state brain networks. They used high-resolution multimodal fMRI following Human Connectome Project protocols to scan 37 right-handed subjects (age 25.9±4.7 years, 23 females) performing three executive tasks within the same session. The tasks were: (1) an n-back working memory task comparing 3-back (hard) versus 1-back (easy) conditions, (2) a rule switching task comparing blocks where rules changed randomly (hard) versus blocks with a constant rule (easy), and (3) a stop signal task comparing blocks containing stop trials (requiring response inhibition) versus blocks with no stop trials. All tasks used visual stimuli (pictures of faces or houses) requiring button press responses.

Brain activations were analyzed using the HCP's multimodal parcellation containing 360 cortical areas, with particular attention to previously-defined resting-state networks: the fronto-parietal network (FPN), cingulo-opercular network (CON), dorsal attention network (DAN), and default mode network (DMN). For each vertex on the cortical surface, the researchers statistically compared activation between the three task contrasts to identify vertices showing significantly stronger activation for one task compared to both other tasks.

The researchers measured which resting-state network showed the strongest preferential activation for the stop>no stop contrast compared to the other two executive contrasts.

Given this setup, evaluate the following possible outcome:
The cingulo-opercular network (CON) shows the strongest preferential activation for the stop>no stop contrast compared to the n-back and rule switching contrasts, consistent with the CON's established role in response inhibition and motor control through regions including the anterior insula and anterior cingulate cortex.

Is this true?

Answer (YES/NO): YES